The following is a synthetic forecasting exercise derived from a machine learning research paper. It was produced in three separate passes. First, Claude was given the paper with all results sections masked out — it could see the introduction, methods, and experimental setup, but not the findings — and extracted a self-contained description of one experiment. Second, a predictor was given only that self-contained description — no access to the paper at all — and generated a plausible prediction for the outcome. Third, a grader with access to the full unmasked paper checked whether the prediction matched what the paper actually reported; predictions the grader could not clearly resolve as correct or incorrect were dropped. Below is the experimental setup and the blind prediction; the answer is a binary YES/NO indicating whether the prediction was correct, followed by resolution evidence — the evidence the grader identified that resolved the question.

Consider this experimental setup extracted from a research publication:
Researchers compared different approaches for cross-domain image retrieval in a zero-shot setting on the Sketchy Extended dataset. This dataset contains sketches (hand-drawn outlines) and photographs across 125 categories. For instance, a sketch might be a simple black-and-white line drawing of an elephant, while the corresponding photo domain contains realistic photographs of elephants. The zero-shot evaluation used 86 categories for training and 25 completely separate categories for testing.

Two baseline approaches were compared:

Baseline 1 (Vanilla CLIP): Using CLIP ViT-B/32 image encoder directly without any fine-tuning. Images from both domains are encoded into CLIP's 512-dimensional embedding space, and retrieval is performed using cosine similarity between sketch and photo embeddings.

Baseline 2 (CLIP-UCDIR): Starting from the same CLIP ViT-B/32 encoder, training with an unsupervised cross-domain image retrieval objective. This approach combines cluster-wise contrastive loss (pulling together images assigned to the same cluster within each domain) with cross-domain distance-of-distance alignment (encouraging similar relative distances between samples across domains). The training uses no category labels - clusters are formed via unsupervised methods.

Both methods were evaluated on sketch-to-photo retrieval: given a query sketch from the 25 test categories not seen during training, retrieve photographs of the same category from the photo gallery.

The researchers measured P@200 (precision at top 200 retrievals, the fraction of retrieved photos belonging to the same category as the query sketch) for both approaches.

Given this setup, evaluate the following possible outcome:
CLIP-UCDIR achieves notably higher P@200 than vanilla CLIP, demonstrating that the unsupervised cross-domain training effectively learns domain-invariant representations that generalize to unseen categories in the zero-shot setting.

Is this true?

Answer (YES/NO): NO